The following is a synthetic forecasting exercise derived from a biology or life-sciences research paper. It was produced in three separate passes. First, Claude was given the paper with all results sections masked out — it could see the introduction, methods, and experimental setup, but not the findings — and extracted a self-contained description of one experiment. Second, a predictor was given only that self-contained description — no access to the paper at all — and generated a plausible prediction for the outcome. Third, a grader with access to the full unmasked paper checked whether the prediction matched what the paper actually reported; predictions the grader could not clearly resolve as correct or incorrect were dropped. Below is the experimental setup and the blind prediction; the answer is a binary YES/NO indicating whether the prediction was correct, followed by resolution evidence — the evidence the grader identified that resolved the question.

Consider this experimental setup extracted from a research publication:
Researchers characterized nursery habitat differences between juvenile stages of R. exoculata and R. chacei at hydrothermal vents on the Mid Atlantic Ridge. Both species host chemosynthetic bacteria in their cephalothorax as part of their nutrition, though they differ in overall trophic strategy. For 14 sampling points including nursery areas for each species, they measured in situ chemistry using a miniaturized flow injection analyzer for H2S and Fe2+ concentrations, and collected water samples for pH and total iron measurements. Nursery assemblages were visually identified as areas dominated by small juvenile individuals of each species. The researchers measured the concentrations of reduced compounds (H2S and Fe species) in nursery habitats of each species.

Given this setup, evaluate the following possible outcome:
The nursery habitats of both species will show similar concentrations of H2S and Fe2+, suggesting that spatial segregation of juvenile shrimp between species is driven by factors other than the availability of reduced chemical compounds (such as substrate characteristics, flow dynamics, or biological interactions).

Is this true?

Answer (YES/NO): NO